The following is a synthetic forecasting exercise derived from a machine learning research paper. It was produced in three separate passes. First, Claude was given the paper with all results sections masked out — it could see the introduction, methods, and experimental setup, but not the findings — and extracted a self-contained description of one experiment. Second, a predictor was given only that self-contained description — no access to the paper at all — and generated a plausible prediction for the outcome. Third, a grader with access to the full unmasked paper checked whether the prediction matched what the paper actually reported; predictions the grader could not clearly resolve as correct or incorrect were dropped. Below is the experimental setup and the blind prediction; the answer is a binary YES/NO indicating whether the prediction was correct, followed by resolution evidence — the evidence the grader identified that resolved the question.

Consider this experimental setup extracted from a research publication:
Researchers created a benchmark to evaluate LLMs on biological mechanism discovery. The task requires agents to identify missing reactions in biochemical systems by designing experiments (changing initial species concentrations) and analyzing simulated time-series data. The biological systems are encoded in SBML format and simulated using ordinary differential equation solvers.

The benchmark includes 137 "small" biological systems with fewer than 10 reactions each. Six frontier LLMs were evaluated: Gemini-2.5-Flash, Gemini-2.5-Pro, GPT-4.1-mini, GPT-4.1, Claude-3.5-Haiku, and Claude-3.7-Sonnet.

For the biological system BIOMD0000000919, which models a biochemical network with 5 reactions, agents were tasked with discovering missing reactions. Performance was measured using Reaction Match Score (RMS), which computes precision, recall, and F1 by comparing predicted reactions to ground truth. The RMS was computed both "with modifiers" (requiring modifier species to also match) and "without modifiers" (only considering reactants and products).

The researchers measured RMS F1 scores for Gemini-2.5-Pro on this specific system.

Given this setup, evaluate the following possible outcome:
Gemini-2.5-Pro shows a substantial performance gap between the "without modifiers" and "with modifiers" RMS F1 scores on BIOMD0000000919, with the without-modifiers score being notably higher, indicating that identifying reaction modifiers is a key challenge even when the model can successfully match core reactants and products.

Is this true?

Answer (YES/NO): YES